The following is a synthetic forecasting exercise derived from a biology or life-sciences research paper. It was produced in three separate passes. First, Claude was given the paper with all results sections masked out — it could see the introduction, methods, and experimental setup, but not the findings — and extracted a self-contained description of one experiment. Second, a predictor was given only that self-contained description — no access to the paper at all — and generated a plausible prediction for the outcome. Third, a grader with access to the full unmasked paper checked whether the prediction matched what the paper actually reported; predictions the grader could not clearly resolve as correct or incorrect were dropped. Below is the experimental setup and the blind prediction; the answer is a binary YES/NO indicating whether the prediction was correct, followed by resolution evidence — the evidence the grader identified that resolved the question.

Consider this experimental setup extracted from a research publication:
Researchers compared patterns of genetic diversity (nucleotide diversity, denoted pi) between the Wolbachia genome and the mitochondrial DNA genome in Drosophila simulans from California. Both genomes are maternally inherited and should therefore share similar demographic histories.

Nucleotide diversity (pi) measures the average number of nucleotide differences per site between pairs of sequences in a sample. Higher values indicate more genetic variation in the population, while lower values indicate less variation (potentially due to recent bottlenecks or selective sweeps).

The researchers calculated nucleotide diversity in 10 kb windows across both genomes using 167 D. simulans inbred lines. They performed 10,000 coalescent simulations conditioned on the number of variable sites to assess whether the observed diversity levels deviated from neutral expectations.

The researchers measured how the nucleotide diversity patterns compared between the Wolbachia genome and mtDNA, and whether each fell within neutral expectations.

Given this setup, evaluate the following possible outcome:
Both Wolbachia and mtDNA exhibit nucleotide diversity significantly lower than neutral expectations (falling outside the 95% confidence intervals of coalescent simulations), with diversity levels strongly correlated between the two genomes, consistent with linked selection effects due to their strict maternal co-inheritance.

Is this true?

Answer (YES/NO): NO